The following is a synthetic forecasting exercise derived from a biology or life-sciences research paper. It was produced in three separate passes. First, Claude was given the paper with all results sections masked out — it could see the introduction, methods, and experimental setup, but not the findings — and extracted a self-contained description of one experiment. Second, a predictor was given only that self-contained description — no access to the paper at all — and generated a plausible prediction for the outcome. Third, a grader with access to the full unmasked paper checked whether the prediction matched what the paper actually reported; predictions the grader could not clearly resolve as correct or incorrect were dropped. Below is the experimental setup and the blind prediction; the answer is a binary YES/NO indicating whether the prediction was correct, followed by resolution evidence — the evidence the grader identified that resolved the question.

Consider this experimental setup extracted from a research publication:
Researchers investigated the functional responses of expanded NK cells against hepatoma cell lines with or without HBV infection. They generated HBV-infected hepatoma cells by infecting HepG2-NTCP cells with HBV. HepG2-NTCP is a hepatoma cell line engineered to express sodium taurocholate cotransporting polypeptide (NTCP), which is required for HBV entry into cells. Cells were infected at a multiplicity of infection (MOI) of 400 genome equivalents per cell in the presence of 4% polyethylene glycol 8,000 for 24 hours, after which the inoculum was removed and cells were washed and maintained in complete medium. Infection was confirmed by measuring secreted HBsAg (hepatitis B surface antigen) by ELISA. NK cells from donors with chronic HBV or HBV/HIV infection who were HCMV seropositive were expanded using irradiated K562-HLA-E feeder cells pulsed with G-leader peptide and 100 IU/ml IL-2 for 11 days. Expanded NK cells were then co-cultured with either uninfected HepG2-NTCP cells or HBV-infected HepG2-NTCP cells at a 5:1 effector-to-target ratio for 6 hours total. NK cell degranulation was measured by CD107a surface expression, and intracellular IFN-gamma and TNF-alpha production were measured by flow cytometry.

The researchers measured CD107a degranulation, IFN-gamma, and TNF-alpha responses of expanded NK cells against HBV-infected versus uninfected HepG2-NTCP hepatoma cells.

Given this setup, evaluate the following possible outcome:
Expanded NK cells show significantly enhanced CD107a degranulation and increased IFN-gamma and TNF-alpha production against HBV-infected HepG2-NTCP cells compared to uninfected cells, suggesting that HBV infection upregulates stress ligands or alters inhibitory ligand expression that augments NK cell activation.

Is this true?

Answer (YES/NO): NO